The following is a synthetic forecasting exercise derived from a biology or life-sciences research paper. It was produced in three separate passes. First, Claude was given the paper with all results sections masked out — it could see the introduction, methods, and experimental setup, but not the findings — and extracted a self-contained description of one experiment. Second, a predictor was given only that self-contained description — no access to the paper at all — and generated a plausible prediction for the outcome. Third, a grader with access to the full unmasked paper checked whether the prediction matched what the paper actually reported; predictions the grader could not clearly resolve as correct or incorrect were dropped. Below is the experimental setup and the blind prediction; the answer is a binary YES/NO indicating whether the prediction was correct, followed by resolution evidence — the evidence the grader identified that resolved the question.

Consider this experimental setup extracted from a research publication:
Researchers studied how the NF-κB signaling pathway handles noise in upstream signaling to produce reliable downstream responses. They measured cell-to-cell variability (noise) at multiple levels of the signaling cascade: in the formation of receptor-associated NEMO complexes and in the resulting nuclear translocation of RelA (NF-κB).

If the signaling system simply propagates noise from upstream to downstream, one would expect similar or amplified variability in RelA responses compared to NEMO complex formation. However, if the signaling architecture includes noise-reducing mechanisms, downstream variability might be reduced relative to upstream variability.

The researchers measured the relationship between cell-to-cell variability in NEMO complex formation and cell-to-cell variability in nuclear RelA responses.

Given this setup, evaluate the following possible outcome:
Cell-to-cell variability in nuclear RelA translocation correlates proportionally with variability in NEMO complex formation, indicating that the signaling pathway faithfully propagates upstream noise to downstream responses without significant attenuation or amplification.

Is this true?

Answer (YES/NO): NO